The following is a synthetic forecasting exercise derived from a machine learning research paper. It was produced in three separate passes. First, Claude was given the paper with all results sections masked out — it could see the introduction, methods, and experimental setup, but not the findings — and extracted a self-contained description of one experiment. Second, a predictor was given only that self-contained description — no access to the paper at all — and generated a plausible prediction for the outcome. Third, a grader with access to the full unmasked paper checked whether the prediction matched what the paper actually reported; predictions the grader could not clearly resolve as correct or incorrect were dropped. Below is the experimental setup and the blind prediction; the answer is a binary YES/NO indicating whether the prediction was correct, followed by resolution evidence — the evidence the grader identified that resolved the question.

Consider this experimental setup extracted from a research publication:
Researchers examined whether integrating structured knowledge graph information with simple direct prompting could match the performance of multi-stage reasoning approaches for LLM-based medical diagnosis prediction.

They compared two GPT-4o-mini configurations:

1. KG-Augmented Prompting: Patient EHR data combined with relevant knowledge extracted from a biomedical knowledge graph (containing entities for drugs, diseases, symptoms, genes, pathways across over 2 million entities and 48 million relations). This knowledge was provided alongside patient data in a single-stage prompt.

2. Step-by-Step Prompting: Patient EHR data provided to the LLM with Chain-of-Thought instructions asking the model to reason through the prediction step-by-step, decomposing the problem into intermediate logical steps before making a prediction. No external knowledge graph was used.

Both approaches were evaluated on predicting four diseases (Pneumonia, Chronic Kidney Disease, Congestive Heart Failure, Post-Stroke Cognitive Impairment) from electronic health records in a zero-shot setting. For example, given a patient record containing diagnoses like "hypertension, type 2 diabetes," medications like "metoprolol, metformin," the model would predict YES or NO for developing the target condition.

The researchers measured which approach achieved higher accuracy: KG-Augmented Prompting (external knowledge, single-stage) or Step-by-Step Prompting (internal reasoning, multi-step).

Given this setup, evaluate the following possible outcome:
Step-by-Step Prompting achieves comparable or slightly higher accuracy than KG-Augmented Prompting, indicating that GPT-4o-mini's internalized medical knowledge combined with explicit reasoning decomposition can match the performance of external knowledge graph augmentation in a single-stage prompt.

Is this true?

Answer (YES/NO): NO